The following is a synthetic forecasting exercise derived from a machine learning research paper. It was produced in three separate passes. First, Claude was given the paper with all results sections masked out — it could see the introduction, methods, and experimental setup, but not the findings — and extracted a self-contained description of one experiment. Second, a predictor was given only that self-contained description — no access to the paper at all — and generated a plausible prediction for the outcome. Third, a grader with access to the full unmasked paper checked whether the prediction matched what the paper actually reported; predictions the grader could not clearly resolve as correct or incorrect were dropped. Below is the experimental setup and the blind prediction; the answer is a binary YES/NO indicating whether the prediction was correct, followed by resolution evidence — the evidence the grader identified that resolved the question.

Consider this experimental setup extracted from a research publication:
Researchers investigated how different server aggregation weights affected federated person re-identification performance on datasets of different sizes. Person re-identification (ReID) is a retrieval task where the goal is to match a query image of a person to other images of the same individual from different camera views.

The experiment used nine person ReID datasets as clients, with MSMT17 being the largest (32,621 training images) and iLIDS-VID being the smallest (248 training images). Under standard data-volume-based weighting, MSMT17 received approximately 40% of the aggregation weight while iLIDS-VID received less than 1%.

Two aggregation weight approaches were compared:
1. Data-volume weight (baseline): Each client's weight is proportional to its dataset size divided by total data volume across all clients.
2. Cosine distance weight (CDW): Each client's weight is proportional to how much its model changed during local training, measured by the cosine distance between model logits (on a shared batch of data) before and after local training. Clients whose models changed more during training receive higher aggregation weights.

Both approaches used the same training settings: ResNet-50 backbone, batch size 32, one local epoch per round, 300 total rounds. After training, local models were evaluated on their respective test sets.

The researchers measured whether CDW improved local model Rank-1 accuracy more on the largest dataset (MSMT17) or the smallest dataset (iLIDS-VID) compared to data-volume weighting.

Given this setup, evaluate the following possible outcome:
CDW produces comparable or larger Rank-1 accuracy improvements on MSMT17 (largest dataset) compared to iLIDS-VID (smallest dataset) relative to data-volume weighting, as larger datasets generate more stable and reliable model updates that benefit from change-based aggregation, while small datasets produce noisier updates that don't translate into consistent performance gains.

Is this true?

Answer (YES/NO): YES